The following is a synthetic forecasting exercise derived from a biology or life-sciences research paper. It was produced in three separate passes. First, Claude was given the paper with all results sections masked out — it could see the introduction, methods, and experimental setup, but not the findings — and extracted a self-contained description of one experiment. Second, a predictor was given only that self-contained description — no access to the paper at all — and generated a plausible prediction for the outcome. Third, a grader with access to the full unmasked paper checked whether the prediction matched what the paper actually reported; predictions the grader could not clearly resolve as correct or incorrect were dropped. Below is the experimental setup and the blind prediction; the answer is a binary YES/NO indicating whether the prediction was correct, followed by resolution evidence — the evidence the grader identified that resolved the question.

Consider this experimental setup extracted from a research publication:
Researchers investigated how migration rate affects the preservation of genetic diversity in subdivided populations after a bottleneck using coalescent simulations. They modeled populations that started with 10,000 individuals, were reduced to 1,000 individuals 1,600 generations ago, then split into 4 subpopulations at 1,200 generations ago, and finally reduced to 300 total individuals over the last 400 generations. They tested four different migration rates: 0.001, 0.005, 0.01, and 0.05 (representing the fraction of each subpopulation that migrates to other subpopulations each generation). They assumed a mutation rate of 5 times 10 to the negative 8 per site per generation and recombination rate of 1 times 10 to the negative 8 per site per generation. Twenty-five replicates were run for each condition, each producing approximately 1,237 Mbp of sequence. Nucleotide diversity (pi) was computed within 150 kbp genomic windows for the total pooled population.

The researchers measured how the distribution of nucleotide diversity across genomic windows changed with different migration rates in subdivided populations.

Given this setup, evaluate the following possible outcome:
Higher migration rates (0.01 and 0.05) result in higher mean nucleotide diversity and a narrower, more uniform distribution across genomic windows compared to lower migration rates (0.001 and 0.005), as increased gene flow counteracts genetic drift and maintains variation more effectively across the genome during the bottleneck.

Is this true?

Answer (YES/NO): NO